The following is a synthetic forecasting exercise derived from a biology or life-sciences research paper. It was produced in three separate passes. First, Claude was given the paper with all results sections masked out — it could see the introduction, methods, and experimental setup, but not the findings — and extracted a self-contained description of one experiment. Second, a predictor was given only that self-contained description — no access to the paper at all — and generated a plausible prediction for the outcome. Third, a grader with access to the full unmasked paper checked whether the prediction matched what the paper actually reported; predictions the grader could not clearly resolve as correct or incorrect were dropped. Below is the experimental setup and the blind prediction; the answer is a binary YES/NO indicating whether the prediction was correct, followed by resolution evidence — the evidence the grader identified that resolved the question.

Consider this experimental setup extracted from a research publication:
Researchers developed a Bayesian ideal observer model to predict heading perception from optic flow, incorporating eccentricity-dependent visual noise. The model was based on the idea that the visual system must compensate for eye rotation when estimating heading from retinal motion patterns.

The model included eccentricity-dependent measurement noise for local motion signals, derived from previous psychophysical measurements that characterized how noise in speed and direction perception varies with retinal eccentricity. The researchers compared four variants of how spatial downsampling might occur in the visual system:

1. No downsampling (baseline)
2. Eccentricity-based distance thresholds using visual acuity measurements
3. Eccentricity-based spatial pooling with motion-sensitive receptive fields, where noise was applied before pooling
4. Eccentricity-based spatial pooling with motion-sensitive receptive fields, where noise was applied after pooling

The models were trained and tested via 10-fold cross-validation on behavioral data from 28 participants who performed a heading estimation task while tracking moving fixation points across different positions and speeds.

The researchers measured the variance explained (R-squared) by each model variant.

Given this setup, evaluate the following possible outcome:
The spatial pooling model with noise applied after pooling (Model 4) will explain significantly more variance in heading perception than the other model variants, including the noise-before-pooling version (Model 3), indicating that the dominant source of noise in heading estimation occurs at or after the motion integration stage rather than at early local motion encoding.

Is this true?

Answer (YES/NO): NO